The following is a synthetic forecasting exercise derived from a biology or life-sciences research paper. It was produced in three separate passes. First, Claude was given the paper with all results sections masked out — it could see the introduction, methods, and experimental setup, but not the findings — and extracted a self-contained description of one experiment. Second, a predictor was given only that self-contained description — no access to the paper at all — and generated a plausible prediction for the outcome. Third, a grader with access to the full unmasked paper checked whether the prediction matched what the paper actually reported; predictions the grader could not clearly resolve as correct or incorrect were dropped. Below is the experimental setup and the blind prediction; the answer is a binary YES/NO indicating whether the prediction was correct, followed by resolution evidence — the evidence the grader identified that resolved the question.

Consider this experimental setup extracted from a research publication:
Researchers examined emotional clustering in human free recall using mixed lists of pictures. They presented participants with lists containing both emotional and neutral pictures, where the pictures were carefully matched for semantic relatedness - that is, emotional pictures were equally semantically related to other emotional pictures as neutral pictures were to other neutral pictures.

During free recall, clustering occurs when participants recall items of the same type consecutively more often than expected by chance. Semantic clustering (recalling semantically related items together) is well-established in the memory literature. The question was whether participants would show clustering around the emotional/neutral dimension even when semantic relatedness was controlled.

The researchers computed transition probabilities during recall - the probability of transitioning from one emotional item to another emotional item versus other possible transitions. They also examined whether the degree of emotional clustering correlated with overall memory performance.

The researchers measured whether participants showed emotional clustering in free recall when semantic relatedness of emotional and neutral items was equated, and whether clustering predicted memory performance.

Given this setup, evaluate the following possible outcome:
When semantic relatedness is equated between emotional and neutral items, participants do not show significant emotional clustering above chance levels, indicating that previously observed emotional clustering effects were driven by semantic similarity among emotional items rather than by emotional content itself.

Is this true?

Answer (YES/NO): NO